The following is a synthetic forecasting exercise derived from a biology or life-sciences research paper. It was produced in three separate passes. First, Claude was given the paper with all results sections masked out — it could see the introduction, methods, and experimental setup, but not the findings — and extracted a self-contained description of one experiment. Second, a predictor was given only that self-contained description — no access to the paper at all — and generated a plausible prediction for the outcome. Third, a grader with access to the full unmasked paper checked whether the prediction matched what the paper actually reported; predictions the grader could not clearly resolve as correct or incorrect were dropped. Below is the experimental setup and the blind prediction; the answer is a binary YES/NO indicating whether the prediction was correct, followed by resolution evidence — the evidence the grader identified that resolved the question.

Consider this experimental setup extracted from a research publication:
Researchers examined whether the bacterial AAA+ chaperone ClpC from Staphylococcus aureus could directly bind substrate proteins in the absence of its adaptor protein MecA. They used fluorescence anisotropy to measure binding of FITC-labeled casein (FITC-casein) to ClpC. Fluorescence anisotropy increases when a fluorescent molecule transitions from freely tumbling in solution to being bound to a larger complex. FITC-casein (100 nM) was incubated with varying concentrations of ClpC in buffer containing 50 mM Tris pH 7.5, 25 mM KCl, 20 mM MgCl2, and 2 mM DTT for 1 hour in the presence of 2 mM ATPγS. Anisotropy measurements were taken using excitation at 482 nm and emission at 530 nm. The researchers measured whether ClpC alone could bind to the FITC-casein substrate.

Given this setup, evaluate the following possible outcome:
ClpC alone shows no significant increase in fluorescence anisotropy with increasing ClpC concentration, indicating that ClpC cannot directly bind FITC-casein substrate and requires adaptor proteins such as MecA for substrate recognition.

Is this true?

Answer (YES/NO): YES